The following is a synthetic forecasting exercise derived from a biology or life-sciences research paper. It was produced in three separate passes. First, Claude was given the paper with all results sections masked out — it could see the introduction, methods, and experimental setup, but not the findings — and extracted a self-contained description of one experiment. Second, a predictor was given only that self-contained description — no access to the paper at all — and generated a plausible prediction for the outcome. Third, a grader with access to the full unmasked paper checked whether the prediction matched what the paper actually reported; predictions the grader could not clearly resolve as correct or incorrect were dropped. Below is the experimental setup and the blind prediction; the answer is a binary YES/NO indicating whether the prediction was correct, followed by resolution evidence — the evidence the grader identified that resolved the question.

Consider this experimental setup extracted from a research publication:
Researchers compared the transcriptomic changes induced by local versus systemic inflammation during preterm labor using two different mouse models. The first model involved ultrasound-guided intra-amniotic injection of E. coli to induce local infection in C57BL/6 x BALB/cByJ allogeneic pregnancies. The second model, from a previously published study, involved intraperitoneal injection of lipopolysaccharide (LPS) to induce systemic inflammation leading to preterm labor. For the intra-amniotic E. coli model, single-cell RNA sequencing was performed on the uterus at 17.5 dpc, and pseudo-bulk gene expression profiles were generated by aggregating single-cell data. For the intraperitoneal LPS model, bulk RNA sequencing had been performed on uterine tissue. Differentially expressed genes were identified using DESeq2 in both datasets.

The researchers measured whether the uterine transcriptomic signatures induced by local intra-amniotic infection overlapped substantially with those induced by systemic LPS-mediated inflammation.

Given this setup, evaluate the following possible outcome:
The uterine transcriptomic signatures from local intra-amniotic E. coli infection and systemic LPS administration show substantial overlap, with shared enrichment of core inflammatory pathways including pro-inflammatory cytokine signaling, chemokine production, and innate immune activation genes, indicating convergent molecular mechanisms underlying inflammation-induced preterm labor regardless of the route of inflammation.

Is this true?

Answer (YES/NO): NO